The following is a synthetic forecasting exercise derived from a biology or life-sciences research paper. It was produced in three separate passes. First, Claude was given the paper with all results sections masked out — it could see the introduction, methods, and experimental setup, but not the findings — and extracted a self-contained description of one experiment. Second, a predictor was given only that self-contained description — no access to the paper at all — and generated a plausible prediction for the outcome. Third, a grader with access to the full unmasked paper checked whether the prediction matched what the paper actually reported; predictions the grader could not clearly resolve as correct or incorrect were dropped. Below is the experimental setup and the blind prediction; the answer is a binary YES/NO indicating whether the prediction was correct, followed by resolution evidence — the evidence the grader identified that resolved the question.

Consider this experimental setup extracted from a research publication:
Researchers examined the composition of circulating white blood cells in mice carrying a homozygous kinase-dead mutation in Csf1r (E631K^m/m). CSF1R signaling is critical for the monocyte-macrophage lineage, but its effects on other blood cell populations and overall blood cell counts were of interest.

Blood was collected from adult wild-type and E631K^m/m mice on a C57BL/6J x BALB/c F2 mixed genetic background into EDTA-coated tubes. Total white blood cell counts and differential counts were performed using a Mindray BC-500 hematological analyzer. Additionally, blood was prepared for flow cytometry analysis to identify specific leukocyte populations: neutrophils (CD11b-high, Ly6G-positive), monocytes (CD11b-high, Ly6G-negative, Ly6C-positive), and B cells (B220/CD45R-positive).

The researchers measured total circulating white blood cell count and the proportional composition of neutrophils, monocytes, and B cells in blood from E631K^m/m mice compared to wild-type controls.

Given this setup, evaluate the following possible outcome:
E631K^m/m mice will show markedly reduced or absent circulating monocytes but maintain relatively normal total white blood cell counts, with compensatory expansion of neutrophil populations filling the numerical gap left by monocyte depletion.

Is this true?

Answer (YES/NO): YES